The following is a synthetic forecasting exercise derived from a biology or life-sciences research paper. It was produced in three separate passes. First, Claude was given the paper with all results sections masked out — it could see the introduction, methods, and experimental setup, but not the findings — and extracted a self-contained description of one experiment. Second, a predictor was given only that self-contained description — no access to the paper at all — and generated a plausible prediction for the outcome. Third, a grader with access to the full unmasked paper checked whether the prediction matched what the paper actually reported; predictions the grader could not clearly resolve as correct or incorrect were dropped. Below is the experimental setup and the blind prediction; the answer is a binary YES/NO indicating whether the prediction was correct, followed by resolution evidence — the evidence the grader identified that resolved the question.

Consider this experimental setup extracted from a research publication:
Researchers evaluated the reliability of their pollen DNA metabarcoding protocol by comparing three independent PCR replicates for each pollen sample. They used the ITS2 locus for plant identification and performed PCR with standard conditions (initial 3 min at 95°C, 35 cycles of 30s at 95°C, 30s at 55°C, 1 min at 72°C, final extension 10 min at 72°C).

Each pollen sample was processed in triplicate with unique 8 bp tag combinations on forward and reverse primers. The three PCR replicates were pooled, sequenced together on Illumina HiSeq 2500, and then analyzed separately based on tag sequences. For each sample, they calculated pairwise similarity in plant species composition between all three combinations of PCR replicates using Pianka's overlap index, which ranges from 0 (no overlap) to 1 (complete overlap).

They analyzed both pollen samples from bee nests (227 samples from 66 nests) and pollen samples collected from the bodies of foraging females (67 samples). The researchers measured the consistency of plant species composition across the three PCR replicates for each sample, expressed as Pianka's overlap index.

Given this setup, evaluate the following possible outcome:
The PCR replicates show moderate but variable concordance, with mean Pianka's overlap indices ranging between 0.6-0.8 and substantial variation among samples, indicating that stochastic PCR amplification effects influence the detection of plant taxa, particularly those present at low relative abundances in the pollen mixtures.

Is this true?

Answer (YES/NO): NO